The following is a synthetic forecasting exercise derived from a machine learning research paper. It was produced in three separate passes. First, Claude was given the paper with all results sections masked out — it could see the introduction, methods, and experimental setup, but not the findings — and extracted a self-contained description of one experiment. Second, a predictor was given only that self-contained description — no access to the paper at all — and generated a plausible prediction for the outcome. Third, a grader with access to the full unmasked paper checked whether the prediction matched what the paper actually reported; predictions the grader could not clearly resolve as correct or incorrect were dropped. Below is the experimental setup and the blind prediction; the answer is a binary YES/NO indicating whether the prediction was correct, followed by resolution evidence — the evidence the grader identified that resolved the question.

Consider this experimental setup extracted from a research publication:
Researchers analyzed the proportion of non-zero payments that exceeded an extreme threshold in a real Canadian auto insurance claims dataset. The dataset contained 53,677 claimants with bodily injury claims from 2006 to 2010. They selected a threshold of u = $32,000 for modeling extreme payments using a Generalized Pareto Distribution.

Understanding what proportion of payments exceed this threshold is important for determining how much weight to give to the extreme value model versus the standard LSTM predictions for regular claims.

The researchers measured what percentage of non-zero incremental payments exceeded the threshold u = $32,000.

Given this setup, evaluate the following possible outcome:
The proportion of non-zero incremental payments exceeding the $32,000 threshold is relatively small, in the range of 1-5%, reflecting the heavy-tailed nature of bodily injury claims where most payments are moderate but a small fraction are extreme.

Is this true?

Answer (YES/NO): NO